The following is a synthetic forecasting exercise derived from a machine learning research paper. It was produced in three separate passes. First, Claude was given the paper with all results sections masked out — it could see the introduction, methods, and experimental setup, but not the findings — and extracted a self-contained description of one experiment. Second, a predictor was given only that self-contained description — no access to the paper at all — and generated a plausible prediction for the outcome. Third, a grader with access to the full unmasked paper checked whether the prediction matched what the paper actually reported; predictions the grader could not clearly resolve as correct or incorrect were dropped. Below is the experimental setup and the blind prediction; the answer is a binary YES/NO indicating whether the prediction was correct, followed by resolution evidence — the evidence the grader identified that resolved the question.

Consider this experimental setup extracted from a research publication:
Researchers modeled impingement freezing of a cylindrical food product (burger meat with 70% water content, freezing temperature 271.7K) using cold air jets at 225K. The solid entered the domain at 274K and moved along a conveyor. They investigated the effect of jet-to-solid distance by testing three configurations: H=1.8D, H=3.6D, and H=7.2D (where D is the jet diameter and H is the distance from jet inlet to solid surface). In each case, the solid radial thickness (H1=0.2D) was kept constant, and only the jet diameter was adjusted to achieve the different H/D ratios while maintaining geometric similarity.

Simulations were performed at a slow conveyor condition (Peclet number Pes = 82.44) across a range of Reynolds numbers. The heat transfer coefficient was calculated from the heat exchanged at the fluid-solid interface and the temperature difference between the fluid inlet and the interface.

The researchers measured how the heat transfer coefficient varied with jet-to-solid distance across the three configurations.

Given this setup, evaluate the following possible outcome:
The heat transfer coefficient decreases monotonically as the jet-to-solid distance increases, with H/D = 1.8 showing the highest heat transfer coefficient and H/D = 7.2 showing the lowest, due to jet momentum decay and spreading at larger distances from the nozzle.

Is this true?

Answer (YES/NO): NO